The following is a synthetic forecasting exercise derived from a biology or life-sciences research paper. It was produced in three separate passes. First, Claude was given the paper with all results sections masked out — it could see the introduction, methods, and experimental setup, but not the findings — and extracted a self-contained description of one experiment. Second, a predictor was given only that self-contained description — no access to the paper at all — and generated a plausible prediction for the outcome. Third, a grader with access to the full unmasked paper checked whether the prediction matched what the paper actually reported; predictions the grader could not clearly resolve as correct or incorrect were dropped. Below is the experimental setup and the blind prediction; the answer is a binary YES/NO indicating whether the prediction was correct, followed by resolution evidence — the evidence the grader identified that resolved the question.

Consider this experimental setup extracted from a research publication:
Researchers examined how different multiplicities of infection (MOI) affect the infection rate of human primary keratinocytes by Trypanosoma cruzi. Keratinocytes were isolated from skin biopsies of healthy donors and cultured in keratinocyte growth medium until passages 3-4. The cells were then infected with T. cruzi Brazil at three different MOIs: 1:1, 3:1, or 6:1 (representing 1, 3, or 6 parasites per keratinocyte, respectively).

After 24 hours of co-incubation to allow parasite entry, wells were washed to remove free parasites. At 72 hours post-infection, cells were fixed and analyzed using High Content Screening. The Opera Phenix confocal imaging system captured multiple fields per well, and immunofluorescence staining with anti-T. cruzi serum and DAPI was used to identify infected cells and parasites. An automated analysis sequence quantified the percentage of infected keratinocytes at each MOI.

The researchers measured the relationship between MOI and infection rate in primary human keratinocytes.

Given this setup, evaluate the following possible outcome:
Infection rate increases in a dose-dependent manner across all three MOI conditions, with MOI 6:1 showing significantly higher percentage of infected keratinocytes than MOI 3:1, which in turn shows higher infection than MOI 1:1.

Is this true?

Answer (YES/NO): YES